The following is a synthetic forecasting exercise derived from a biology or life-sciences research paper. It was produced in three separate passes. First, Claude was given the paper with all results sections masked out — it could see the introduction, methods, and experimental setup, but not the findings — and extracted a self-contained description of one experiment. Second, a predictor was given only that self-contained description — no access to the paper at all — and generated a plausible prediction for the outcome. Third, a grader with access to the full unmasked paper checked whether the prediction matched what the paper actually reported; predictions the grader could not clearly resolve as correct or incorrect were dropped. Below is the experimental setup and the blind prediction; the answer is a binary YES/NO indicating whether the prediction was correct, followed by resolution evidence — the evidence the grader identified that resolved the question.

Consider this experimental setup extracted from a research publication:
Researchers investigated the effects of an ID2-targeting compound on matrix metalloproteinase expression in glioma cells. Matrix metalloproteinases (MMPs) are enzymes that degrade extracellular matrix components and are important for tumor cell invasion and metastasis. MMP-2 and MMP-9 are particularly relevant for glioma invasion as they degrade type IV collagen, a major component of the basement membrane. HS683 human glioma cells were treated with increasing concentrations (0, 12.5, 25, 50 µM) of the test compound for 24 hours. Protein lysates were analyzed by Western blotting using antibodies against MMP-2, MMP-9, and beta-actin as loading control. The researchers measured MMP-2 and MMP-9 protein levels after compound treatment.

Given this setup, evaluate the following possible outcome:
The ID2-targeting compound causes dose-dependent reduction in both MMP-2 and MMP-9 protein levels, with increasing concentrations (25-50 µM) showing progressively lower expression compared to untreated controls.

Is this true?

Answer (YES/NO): YES